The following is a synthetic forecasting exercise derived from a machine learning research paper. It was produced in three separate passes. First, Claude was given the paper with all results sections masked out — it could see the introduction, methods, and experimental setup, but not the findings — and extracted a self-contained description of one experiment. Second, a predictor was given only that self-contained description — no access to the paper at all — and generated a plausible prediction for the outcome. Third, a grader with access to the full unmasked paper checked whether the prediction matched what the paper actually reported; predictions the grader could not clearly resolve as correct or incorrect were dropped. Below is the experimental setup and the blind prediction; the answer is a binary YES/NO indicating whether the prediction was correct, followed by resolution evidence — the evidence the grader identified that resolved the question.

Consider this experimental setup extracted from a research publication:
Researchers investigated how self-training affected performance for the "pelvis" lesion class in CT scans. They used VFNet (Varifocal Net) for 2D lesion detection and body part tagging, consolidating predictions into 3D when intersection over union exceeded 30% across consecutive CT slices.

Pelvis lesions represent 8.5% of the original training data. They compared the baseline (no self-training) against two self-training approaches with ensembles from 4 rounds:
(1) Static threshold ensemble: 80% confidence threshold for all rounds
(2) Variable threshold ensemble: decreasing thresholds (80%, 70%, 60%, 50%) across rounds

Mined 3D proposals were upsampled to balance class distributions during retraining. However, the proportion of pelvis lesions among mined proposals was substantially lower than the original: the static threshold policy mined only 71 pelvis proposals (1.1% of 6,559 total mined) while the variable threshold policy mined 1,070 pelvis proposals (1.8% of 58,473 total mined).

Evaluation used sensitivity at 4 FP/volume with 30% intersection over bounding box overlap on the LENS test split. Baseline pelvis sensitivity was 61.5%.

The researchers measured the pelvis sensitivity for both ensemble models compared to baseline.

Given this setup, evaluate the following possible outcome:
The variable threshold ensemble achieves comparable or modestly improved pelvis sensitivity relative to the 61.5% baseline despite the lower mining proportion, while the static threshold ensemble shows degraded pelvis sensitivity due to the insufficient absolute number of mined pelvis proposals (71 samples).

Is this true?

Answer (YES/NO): NO